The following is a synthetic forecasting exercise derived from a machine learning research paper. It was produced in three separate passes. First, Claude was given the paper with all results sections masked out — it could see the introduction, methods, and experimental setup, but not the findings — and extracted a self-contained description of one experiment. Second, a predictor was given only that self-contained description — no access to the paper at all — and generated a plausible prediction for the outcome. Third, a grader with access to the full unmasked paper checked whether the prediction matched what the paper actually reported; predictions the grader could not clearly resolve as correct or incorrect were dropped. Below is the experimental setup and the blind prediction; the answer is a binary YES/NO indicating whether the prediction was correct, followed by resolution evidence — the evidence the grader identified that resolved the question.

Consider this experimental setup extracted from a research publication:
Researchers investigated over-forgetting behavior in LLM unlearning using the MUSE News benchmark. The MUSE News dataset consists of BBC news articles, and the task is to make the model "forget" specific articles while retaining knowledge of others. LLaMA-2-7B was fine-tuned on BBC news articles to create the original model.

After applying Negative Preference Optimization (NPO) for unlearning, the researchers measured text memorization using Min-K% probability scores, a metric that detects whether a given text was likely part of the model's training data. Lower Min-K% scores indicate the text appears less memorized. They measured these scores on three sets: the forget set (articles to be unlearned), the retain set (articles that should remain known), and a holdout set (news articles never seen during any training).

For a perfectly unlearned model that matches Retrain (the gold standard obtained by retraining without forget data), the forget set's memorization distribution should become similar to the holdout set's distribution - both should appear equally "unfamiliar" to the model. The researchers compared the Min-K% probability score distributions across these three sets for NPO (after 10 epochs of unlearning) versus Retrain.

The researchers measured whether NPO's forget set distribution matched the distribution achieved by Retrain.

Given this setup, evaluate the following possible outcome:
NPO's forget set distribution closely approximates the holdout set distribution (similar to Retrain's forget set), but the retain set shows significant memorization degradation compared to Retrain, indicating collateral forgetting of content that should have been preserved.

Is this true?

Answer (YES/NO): NO